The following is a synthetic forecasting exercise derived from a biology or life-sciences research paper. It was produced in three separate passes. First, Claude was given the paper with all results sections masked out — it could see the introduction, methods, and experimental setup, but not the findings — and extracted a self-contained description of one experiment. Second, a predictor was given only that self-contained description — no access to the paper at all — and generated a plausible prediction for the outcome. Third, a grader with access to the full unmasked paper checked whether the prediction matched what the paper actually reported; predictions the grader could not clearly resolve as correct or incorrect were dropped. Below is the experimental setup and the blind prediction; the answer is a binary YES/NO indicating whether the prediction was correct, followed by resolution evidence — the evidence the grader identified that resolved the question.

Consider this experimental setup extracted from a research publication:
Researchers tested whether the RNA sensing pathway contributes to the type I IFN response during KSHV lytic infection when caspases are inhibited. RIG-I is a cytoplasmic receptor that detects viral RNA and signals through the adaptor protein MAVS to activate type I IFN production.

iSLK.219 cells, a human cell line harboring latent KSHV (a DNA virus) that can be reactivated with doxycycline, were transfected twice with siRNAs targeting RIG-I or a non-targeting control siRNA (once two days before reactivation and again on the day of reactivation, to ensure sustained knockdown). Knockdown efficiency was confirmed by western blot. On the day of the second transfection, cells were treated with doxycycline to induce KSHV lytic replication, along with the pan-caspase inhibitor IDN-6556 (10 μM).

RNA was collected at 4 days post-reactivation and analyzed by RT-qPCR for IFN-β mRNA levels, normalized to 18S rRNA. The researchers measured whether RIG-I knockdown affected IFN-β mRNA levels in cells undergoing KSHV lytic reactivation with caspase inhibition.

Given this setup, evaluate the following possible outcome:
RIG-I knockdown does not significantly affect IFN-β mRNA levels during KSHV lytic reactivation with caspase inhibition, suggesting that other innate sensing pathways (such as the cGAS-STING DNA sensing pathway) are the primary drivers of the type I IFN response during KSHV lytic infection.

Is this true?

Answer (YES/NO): YES